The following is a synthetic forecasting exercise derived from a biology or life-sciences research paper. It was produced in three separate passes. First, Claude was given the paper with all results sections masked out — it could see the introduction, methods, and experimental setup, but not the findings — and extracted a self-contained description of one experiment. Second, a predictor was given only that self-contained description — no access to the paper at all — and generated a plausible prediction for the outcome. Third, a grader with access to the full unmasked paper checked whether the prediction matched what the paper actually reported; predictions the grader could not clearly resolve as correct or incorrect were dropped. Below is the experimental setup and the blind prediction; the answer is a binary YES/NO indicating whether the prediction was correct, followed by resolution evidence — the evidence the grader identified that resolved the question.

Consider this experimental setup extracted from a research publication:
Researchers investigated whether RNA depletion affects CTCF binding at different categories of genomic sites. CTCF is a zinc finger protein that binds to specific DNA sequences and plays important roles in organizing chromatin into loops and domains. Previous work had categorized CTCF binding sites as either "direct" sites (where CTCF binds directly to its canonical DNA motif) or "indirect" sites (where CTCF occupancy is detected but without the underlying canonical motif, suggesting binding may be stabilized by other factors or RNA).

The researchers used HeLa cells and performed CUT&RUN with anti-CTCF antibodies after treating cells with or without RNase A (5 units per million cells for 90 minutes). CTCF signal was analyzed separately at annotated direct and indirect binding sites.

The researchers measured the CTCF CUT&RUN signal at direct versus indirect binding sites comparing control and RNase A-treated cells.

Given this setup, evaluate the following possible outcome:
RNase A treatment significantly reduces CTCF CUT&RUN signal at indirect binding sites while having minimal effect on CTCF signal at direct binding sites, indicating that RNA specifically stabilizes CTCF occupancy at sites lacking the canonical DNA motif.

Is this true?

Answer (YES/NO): NO